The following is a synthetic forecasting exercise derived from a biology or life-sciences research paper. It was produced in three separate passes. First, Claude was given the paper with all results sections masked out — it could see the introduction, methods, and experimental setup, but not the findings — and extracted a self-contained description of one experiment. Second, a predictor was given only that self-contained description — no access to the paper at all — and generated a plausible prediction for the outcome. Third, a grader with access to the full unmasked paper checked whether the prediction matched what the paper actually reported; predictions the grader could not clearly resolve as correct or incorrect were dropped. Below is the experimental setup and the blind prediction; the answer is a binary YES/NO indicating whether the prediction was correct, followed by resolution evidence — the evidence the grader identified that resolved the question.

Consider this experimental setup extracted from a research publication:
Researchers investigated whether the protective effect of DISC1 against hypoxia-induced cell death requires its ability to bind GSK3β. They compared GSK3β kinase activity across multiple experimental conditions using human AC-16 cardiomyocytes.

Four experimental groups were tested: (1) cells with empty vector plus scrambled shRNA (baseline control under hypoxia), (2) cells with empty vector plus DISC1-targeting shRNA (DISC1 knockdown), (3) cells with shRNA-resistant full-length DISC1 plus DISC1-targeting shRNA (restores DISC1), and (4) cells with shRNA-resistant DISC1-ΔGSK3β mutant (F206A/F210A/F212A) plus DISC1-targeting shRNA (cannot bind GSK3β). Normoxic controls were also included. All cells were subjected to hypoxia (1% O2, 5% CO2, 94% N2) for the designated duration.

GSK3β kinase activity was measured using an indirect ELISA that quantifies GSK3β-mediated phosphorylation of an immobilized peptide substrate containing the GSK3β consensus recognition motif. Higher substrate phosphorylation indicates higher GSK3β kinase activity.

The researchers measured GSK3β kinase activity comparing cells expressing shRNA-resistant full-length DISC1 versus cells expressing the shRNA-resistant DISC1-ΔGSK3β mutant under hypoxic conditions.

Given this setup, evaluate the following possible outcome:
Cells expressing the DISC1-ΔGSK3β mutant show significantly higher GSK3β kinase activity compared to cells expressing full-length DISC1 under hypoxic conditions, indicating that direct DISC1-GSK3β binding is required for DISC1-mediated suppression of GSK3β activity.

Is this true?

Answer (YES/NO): YES